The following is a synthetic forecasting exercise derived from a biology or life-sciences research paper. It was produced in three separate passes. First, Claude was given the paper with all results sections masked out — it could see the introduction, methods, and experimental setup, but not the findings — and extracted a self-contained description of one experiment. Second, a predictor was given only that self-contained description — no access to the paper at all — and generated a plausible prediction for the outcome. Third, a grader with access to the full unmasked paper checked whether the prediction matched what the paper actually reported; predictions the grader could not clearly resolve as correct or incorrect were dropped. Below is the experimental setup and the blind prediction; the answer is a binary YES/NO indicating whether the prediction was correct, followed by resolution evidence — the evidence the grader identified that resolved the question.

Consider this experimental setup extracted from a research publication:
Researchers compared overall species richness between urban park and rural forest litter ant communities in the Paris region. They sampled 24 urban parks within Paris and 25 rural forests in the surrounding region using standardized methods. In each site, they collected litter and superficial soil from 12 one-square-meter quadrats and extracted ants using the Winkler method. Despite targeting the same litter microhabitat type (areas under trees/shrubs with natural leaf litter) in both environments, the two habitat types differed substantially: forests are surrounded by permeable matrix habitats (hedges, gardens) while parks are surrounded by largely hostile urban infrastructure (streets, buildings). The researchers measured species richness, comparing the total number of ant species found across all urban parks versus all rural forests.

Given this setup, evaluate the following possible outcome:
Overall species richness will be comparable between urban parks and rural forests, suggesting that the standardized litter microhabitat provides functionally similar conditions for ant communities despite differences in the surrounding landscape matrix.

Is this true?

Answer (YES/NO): NO